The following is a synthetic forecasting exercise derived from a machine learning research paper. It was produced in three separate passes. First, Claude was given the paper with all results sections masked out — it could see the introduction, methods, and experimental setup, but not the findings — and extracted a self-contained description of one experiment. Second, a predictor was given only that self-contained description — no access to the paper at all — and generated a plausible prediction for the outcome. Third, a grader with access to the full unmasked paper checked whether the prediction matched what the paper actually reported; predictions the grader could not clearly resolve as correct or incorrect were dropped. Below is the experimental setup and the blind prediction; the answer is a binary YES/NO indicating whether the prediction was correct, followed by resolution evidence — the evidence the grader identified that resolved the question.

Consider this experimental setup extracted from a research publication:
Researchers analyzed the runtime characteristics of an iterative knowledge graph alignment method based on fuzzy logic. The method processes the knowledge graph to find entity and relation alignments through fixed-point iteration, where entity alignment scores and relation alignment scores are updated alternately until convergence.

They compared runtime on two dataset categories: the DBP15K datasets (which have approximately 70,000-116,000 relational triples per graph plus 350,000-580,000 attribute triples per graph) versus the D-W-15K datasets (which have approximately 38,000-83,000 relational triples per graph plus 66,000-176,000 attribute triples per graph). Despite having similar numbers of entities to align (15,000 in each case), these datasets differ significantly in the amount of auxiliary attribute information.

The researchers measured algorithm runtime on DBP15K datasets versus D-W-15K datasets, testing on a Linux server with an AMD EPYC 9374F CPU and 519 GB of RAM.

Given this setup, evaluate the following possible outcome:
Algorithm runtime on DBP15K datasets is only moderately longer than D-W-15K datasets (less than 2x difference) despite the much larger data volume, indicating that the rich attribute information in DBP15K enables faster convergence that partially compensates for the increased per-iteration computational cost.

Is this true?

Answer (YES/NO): NO